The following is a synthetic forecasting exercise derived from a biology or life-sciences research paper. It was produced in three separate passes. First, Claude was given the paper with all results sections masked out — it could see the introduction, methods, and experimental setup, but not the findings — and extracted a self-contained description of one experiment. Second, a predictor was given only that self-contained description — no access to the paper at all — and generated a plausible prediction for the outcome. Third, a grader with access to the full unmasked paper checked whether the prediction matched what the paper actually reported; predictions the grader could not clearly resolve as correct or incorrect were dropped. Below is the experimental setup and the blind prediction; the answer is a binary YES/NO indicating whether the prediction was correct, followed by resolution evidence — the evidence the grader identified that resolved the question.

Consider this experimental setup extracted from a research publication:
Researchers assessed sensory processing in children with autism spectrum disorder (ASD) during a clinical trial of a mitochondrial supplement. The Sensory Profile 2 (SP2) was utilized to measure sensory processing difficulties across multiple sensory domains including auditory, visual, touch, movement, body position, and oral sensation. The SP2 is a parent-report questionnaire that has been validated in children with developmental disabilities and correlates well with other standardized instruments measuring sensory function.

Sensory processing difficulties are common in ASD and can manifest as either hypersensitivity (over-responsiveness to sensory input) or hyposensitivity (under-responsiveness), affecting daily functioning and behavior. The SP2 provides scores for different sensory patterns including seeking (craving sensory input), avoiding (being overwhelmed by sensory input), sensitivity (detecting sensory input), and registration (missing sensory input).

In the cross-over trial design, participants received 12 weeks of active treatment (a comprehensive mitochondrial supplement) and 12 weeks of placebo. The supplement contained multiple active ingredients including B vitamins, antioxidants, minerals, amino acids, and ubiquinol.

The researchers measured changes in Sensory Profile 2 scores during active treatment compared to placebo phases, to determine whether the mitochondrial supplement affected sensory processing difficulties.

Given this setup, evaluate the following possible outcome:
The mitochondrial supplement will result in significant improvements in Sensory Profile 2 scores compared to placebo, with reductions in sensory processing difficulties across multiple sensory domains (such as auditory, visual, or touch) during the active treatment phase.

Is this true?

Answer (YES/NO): NO